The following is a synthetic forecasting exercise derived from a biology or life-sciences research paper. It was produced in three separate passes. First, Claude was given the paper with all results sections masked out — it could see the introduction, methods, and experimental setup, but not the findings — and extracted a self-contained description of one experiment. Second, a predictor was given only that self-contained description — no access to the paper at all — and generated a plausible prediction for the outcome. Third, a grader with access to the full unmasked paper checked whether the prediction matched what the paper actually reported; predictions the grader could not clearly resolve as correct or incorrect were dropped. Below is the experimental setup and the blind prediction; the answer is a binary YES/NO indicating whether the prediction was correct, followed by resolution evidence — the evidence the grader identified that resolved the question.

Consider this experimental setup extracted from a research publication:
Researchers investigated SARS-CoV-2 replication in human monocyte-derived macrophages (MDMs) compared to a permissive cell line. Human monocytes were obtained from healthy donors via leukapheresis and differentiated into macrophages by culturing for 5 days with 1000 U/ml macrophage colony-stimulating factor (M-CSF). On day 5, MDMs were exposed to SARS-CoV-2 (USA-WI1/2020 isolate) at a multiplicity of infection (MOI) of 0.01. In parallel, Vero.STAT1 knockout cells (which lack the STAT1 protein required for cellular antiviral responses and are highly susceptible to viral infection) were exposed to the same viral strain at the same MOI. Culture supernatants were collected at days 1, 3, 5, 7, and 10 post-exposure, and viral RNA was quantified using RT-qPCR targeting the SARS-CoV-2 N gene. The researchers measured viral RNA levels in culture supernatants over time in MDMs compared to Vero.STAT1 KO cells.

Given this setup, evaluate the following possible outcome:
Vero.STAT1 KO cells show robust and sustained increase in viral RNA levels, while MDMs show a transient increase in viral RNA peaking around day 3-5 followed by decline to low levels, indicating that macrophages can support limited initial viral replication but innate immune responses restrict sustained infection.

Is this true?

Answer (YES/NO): NO